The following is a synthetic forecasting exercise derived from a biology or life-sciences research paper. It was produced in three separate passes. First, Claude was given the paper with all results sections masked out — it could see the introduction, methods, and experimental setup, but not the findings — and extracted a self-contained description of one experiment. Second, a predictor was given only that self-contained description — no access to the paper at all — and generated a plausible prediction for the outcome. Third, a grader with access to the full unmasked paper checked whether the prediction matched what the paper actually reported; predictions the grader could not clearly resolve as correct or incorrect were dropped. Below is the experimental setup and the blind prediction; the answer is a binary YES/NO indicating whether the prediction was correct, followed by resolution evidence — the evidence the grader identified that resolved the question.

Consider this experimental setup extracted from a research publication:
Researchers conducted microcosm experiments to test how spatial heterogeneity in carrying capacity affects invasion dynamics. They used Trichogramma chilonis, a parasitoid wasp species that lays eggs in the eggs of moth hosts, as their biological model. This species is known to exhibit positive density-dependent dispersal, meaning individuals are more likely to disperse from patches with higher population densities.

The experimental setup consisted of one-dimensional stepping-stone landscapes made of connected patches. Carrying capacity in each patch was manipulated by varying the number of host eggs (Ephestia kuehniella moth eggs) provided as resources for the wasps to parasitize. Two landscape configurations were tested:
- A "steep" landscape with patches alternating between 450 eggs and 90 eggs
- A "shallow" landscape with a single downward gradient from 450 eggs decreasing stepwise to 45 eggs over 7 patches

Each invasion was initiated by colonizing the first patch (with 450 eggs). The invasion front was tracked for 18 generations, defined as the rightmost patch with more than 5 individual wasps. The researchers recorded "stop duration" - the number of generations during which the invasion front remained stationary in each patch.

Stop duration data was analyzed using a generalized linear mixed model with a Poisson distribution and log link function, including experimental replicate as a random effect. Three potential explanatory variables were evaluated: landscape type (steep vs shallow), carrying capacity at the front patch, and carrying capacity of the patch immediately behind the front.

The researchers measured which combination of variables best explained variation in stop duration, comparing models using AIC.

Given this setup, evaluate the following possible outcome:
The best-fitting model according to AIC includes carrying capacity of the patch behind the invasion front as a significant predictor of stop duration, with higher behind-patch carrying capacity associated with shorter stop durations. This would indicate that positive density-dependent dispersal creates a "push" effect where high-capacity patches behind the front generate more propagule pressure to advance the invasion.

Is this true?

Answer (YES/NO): YES